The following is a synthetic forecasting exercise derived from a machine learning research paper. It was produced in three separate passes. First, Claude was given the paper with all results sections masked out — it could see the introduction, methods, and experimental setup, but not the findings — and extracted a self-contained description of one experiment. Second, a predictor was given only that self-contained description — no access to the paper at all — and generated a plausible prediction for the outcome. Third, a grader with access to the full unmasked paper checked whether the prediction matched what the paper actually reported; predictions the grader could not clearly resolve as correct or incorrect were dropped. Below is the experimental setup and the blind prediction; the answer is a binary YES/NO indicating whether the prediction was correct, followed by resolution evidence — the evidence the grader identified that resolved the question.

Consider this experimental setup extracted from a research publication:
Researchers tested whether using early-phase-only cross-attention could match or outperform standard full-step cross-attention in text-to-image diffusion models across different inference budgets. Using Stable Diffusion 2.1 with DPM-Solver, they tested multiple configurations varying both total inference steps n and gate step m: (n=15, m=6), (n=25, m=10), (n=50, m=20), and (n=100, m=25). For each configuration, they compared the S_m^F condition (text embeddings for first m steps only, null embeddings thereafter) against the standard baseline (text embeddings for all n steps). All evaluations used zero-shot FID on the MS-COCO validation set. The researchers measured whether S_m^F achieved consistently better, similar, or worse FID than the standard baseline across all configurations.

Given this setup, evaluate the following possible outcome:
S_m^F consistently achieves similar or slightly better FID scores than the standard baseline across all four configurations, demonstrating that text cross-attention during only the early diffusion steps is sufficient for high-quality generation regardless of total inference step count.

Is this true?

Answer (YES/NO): YES